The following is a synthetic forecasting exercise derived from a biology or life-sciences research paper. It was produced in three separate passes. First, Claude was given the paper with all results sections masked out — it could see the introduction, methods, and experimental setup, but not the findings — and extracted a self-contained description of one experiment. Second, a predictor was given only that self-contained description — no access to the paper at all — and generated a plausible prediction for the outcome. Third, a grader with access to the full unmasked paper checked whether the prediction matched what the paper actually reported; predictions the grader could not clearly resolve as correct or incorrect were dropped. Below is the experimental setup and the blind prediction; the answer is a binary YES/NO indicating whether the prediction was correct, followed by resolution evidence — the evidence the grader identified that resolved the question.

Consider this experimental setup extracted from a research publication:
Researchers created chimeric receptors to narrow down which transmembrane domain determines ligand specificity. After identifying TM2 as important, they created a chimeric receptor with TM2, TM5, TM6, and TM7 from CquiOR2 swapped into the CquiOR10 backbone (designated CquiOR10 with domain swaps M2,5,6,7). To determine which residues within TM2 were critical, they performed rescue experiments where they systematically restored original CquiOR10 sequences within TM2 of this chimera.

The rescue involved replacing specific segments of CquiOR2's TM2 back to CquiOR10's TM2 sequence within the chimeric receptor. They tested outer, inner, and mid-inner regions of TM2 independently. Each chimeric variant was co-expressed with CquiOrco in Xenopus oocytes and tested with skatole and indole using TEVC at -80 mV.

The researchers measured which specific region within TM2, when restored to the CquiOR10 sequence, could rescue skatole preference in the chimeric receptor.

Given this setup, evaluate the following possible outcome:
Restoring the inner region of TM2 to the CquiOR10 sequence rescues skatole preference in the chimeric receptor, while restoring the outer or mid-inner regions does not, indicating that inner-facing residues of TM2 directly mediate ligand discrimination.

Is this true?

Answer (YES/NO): NO